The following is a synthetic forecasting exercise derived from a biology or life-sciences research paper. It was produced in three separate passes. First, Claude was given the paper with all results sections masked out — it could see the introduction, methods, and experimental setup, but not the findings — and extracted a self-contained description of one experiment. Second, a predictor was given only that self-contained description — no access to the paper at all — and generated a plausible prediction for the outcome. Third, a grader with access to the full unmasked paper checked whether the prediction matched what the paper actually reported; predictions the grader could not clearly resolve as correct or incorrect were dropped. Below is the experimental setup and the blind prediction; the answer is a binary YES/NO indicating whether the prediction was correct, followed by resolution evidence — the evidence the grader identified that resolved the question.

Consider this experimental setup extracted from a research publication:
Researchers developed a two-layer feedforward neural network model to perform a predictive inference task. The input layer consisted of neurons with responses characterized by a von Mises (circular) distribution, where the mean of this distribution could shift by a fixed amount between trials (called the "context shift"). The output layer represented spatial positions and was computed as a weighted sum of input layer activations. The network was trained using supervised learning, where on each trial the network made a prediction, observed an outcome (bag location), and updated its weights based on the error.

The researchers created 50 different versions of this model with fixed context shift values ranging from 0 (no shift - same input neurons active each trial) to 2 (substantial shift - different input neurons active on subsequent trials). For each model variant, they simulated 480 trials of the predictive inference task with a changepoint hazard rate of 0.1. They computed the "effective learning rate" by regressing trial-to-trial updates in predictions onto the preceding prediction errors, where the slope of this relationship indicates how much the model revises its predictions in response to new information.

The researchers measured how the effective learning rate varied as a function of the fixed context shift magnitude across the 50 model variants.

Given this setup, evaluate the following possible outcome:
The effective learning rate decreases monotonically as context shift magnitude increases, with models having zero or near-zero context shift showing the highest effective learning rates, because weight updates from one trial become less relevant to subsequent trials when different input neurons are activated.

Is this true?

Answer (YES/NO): NO